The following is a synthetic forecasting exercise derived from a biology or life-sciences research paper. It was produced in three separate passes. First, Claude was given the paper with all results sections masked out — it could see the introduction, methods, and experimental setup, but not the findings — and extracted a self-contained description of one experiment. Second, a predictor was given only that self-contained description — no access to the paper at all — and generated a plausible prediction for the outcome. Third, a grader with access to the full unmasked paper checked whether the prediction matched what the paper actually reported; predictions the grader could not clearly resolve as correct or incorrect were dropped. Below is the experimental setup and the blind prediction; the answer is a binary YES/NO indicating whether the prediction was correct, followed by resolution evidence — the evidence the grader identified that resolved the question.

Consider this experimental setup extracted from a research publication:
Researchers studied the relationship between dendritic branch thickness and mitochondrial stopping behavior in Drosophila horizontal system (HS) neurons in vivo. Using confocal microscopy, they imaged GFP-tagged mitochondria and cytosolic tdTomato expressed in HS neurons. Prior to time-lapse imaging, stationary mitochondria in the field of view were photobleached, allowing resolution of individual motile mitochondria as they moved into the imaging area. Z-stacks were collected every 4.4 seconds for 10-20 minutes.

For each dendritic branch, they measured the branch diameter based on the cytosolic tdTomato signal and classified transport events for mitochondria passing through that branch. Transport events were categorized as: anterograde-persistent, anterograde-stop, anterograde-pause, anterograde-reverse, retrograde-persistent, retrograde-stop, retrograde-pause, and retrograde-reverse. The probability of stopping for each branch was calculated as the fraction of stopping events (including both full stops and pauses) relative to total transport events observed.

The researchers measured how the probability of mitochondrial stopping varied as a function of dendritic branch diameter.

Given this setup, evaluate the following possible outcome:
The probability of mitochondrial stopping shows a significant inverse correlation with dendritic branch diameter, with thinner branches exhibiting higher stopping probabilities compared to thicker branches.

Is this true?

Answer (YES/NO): YES